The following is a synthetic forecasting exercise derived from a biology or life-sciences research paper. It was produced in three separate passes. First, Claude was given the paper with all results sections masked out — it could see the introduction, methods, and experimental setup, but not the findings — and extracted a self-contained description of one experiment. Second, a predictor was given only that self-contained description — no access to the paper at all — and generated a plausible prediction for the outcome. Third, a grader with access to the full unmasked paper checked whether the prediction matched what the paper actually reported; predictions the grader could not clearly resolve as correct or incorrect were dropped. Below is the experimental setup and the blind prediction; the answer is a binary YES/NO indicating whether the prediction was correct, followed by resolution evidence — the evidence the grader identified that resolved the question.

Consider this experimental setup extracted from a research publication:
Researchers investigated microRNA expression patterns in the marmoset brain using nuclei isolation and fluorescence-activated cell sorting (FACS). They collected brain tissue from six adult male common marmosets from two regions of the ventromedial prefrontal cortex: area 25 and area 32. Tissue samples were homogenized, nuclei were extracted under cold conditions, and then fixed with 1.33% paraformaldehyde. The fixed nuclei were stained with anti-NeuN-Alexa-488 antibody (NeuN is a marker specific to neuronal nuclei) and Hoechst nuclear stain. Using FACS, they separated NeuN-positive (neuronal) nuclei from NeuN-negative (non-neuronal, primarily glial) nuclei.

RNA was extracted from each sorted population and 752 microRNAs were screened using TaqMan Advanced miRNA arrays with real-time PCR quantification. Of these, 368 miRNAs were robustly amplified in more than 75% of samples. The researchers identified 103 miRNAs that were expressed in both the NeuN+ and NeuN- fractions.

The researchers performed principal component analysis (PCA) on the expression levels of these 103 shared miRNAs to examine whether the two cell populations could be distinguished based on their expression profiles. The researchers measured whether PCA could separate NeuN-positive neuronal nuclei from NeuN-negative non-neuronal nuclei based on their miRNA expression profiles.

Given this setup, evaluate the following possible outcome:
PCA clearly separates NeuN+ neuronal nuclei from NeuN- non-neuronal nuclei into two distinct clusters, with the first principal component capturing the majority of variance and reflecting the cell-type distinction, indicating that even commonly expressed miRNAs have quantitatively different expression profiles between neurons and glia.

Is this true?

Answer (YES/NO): YES